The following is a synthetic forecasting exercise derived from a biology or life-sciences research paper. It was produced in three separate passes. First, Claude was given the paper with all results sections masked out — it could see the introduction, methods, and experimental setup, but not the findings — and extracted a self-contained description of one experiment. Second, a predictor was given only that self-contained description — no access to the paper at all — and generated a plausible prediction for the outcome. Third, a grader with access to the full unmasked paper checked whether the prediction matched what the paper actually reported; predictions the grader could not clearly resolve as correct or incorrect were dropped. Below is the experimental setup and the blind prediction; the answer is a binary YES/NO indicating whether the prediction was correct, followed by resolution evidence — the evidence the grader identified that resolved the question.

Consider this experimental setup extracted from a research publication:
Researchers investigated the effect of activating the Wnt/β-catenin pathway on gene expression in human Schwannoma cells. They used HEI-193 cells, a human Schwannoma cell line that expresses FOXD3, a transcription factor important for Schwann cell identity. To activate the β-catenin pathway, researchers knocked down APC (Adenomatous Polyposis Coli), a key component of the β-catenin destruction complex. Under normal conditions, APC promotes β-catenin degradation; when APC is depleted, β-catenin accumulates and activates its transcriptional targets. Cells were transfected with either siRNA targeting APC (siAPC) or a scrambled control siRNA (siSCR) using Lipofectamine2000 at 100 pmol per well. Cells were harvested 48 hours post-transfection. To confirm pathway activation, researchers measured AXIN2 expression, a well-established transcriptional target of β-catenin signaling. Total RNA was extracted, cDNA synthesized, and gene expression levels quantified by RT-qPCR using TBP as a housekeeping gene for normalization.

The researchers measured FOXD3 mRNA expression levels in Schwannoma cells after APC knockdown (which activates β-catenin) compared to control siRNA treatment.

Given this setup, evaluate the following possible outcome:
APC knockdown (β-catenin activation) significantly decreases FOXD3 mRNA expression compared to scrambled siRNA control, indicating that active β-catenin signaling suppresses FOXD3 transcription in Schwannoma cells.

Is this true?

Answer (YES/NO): YES